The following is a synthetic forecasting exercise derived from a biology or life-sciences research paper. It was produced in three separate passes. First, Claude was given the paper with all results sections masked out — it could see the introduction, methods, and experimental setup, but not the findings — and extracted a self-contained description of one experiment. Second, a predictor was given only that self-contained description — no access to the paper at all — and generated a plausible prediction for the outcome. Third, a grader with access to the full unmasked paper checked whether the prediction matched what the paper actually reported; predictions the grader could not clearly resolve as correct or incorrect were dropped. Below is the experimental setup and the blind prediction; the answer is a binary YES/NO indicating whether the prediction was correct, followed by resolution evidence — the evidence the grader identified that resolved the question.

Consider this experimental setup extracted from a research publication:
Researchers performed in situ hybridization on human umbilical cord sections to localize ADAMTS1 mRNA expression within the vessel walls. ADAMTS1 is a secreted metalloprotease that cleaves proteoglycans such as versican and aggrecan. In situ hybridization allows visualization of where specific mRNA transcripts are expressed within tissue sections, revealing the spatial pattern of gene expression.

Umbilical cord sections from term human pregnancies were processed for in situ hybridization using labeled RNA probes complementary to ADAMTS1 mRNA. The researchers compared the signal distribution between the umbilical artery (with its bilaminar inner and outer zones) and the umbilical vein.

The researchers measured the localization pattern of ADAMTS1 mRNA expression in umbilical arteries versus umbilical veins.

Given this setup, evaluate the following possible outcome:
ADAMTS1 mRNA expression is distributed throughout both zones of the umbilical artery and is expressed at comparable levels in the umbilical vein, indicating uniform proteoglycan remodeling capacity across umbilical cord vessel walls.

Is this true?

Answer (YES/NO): NO